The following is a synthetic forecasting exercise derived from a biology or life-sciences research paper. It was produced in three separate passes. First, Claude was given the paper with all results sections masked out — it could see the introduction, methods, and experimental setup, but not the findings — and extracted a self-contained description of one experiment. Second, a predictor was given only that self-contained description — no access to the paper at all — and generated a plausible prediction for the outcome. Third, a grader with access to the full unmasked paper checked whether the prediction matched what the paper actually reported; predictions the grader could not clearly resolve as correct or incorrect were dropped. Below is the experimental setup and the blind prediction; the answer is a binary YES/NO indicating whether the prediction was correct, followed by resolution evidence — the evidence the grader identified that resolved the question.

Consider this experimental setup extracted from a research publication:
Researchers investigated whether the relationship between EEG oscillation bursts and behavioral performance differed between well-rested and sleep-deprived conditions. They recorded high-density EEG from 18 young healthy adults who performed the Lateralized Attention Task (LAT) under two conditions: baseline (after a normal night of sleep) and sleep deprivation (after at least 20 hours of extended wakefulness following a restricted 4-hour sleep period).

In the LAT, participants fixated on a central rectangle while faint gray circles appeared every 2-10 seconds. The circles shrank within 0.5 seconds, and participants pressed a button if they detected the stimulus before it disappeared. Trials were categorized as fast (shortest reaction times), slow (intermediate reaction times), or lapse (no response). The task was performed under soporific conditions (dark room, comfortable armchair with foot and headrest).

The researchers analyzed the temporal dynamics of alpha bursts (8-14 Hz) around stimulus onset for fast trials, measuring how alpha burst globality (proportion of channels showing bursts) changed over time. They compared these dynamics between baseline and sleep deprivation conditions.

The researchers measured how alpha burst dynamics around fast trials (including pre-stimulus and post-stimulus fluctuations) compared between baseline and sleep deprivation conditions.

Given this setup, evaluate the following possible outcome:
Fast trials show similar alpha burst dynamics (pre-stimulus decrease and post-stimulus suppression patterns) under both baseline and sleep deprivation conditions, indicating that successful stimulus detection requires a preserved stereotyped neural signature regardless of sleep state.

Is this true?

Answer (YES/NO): NO